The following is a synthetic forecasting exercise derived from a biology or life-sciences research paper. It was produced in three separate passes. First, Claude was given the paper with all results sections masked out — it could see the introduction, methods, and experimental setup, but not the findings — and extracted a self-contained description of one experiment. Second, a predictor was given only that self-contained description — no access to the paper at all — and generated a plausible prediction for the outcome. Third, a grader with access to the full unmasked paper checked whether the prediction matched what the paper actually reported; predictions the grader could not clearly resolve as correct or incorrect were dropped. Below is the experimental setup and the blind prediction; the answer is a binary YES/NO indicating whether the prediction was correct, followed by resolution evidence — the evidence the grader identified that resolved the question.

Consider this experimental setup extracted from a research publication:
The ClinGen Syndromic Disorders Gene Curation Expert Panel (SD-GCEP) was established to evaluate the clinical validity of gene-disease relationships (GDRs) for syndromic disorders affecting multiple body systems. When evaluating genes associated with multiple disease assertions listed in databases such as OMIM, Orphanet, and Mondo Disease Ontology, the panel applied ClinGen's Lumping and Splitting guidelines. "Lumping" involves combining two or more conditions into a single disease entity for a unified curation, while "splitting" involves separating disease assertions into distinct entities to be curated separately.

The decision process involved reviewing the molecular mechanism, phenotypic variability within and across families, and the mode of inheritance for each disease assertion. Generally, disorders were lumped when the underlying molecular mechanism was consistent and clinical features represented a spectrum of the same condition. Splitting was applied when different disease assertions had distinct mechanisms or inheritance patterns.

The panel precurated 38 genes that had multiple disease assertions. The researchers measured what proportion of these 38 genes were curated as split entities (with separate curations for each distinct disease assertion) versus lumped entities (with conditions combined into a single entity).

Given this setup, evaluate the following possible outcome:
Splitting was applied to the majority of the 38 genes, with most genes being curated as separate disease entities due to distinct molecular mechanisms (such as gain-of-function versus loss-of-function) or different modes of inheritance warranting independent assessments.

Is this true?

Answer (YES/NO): YES